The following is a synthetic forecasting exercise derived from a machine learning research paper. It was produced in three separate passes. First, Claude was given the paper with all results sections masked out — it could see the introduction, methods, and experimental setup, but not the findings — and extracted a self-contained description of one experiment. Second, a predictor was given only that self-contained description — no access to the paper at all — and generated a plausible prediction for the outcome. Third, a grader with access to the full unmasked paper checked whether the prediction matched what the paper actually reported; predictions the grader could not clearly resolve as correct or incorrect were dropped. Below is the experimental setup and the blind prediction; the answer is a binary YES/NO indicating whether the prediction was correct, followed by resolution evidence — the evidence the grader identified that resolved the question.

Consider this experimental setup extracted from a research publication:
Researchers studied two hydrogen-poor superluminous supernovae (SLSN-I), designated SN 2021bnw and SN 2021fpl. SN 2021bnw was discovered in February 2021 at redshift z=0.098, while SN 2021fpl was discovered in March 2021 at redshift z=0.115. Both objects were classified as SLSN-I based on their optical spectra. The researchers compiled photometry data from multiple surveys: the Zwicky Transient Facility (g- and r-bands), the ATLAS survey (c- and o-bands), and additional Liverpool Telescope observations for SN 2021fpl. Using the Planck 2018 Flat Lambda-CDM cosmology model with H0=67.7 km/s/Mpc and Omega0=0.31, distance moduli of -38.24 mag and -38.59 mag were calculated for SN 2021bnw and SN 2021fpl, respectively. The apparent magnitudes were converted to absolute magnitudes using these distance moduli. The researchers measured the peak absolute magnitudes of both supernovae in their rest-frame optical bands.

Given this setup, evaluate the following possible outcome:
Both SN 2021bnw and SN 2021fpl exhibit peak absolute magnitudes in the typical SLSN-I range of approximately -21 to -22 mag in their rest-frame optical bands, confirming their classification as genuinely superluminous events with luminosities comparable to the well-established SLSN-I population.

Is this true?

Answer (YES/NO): YES